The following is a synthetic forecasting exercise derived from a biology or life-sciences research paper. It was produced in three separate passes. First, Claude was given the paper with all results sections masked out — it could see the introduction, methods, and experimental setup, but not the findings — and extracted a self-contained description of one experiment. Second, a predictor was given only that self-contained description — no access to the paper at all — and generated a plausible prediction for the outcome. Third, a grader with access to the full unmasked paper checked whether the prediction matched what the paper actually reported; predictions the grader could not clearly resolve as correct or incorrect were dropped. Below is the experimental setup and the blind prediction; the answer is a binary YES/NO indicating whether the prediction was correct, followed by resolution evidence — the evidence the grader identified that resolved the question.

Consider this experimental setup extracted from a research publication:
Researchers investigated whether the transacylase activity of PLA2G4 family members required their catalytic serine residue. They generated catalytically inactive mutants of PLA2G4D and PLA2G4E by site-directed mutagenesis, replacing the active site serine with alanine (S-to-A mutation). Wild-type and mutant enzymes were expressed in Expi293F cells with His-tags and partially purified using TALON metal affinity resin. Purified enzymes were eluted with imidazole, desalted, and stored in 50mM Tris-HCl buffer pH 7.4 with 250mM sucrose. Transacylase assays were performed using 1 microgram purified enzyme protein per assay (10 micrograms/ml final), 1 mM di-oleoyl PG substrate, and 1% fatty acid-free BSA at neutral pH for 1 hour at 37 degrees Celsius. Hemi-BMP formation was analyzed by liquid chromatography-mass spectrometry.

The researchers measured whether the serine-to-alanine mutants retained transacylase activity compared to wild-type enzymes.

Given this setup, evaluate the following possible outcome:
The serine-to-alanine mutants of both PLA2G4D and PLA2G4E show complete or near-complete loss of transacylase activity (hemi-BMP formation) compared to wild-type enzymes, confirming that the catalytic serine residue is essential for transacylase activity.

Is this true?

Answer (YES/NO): YES